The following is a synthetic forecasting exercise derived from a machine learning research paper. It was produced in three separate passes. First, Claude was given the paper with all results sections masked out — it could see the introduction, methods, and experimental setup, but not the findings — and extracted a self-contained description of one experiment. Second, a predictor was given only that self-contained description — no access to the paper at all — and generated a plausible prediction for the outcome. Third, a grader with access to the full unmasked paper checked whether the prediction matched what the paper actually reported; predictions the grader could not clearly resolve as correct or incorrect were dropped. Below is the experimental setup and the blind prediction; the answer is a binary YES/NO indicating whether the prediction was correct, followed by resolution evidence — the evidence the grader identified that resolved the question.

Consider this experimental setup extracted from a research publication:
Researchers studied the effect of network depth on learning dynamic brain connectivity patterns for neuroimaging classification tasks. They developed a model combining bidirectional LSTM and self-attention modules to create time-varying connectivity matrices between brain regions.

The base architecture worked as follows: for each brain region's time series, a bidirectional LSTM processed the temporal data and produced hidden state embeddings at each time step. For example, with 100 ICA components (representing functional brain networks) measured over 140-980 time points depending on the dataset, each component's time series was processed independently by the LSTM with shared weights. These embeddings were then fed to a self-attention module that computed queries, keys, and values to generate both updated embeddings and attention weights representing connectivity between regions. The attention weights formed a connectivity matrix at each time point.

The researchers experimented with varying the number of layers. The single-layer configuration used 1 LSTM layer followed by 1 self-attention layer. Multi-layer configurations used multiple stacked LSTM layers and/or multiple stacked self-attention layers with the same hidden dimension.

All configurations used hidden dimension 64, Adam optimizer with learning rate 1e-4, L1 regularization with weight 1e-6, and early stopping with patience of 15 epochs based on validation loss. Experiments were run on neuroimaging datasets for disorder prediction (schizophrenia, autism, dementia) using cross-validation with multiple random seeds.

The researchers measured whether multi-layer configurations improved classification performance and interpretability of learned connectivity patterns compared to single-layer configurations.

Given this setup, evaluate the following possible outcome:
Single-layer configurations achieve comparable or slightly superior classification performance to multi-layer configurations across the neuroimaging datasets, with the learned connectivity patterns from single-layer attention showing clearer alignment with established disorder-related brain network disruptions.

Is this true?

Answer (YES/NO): YES